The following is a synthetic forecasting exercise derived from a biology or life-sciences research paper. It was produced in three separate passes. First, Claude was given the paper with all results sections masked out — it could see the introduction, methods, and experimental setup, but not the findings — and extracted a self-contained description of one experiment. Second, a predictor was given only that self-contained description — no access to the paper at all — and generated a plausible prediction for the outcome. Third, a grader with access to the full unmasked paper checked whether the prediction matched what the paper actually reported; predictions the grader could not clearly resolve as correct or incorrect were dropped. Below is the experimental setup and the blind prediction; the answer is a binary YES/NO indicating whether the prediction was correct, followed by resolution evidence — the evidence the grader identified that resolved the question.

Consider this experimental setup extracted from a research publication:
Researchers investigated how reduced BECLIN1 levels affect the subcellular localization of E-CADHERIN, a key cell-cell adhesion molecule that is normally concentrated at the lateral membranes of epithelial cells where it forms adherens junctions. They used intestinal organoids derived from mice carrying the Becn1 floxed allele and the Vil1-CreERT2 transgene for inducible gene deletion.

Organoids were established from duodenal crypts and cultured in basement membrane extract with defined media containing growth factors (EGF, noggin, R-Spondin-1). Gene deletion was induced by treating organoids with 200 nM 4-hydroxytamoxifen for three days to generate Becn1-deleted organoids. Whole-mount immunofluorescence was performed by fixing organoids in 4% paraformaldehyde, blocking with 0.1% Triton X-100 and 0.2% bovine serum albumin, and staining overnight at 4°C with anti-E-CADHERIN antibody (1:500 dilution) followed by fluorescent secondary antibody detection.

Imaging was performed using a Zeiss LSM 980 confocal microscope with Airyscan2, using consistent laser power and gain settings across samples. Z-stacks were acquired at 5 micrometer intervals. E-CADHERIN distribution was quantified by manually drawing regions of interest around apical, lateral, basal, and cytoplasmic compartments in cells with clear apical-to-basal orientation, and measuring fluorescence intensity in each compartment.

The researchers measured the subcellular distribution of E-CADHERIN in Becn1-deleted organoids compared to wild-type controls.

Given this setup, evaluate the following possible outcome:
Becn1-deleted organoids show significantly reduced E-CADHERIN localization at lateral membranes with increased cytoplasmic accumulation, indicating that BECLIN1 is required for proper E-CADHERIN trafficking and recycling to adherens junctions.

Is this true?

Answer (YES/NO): NO